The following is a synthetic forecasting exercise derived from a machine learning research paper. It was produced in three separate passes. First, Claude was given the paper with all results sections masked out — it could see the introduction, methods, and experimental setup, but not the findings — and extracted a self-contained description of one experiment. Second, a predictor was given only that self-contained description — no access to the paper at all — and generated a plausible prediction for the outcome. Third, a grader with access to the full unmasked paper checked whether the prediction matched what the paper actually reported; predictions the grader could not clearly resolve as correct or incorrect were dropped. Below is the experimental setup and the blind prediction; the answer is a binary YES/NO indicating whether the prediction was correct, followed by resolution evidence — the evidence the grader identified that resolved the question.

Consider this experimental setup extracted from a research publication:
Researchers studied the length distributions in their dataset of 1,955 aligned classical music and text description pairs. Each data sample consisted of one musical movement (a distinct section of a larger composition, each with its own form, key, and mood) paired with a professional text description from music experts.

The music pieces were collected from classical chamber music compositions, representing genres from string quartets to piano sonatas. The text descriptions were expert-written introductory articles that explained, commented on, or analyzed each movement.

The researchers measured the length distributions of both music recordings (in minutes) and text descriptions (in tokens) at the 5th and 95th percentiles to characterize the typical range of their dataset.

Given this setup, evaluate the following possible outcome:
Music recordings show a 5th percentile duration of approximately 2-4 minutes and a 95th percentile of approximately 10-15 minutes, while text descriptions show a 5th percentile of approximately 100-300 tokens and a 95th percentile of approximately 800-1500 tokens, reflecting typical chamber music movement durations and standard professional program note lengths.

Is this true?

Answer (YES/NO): NO